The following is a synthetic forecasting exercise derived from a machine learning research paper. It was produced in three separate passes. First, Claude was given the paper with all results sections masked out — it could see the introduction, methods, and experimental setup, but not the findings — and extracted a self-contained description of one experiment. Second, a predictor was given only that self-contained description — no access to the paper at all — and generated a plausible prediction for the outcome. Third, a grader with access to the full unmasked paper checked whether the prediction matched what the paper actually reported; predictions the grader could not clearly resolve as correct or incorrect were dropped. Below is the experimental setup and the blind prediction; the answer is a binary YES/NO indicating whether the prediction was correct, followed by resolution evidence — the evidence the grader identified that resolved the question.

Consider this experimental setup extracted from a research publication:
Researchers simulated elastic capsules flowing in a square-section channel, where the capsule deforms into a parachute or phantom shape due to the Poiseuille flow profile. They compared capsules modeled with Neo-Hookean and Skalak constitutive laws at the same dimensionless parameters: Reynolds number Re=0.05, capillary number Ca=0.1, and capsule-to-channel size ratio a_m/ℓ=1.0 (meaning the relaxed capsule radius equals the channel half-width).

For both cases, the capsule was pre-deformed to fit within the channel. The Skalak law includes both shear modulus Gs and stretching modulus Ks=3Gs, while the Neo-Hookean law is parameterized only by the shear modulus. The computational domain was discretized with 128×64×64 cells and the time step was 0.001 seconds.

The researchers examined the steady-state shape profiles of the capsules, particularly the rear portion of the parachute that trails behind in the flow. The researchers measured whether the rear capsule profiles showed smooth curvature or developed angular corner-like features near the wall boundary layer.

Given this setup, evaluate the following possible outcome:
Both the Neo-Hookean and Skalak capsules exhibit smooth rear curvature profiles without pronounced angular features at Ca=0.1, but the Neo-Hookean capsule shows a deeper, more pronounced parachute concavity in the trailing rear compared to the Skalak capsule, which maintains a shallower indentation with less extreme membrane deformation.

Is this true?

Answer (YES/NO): NO